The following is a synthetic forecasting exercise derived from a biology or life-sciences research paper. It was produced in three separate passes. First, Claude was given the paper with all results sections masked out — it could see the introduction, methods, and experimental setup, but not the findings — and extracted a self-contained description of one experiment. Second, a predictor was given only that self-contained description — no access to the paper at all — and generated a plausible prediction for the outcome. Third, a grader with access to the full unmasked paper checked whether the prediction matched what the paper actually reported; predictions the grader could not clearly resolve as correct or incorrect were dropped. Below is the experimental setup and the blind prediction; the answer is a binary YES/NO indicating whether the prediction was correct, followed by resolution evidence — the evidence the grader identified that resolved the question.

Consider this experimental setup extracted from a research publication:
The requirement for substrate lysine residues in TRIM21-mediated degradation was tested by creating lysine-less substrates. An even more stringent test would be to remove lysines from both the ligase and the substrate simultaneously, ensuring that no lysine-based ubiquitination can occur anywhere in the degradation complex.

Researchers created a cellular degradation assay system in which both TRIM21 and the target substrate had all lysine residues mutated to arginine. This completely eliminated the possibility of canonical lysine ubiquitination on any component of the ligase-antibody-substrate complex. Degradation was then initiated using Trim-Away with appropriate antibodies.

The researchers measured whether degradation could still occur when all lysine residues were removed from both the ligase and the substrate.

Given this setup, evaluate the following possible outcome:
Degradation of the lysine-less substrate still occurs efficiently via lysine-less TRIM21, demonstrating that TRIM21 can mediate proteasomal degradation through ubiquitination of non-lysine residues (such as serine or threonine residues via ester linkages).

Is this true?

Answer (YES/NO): NO